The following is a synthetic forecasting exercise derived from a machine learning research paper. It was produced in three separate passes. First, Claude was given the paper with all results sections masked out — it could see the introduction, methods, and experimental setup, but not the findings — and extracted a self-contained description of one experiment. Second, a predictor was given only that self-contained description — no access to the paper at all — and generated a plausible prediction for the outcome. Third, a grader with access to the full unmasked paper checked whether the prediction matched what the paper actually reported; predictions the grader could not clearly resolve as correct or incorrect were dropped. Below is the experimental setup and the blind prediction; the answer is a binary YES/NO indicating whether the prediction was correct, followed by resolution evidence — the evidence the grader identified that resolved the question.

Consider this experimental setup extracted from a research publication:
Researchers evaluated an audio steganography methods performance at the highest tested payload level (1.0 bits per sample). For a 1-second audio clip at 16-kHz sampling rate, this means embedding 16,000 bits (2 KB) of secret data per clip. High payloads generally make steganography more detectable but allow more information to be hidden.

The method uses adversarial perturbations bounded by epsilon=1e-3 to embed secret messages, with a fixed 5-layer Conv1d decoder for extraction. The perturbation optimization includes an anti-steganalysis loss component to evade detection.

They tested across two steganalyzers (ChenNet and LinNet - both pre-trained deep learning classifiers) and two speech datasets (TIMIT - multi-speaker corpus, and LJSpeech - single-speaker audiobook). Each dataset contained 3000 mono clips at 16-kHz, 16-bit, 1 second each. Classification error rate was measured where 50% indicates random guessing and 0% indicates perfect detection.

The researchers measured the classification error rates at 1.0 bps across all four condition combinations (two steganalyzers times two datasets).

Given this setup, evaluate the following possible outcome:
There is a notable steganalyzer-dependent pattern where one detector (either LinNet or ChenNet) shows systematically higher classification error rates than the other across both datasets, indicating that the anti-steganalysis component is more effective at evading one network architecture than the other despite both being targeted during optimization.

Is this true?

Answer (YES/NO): YES